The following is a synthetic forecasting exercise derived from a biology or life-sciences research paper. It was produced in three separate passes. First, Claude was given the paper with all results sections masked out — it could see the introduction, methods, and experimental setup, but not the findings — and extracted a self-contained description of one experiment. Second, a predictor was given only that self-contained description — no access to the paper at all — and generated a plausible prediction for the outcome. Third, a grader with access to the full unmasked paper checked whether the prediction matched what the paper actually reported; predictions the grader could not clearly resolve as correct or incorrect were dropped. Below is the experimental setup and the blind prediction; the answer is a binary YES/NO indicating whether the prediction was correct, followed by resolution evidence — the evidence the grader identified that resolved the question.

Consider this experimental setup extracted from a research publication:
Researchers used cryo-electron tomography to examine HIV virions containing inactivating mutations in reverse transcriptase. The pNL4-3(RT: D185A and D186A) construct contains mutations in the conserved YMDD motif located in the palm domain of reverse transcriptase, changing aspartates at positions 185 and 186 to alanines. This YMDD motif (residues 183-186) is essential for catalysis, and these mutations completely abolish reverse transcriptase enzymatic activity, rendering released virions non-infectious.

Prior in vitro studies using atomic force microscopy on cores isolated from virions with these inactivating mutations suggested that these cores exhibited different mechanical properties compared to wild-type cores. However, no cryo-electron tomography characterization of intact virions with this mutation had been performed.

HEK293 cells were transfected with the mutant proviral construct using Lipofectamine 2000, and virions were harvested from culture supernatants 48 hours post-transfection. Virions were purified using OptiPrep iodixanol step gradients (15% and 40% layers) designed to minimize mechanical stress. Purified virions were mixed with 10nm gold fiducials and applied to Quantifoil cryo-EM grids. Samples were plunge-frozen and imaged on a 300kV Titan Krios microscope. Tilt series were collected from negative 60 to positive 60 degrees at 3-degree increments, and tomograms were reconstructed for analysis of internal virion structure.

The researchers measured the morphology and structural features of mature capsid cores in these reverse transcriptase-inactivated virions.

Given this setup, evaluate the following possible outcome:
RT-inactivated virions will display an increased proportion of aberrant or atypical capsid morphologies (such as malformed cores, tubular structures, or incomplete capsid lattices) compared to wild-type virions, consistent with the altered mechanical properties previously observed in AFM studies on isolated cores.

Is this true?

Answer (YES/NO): NO